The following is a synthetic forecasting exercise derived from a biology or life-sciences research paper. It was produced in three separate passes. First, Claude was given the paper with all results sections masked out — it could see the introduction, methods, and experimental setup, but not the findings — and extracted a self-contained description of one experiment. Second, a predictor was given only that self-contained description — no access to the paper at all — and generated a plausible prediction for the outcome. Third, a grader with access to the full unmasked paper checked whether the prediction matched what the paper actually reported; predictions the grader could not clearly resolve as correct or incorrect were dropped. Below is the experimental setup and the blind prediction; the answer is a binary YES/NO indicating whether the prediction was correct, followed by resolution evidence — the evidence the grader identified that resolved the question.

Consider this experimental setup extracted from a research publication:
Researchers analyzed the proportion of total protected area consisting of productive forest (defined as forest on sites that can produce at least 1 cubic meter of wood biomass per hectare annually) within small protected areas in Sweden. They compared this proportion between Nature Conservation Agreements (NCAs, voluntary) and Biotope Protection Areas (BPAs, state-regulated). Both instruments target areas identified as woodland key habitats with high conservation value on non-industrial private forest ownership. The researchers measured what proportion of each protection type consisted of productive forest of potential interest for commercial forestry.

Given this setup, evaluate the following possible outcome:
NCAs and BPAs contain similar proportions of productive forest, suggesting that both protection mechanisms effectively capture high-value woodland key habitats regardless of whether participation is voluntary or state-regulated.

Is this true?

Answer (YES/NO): NO